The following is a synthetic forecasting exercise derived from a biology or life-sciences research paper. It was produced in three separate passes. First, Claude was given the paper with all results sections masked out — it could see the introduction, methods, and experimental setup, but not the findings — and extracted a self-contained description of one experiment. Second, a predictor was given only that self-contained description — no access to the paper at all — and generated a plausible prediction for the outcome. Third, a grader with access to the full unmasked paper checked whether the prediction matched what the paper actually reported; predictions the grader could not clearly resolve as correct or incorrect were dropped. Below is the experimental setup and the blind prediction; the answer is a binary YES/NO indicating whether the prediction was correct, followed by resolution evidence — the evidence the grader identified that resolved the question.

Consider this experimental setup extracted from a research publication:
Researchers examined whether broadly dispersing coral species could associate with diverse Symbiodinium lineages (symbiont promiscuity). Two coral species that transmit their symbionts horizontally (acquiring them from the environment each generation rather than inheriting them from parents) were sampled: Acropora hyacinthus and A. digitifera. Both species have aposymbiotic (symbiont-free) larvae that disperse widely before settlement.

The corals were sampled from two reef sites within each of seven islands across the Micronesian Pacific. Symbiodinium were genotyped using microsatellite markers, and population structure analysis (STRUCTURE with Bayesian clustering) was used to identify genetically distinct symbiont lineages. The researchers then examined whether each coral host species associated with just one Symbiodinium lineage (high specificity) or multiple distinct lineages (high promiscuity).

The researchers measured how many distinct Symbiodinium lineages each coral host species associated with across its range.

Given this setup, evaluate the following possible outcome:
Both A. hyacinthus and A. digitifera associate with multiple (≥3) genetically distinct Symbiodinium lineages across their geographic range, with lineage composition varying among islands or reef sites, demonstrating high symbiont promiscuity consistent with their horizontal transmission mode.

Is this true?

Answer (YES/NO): NO